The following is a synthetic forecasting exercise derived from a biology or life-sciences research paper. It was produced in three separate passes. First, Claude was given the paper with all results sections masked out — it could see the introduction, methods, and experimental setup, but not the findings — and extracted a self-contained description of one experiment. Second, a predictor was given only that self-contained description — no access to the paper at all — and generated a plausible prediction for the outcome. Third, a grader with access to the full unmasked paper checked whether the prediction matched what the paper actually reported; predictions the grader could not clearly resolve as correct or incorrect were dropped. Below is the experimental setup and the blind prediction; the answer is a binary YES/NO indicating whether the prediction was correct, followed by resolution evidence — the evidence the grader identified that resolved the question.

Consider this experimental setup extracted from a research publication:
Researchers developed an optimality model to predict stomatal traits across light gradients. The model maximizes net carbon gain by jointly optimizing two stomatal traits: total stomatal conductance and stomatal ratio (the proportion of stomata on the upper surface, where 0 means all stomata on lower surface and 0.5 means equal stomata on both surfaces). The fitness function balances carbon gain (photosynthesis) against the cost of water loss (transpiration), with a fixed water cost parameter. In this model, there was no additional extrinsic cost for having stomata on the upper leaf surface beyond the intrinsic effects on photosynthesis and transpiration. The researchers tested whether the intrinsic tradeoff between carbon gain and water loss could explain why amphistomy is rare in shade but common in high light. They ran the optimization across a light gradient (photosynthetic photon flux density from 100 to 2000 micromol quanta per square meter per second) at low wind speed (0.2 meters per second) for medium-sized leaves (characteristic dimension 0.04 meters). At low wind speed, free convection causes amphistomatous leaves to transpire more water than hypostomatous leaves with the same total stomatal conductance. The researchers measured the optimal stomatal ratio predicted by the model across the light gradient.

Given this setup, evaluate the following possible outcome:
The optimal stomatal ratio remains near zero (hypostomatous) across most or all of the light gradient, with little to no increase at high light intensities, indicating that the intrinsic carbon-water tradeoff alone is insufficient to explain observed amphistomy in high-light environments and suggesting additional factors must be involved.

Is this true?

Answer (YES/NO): NO